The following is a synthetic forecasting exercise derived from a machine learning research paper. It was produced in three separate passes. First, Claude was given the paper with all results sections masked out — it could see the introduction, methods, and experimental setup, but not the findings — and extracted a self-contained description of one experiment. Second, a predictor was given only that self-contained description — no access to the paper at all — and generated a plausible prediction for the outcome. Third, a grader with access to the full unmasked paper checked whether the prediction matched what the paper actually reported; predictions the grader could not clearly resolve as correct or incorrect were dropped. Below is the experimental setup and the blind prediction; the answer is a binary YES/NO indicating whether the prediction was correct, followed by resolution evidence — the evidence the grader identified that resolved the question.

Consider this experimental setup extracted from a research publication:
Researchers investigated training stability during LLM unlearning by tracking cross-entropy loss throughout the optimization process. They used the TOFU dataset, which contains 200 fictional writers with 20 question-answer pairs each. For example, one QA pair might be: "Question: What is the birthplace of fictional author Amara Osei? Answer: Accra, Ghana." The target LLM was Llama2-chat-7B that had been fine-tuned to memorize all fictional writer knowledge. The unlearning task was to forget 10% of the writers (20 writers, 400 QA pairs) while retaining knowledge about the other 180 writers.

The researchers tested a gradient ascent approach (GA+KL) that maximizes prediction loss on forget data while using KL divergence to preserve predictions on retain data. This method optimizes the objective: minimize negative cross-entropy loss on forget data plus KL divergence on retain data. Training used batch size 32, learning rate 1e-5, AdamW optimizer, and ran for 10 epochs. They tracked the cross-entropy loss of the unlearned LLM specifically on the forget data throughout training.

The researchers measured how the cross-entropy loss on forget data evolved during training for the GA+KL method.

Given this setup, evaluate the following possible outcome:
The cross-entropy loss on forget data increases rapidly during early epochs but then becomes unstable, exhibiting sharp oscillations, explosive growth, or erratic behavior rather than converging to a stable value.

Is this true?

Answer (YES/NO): YES